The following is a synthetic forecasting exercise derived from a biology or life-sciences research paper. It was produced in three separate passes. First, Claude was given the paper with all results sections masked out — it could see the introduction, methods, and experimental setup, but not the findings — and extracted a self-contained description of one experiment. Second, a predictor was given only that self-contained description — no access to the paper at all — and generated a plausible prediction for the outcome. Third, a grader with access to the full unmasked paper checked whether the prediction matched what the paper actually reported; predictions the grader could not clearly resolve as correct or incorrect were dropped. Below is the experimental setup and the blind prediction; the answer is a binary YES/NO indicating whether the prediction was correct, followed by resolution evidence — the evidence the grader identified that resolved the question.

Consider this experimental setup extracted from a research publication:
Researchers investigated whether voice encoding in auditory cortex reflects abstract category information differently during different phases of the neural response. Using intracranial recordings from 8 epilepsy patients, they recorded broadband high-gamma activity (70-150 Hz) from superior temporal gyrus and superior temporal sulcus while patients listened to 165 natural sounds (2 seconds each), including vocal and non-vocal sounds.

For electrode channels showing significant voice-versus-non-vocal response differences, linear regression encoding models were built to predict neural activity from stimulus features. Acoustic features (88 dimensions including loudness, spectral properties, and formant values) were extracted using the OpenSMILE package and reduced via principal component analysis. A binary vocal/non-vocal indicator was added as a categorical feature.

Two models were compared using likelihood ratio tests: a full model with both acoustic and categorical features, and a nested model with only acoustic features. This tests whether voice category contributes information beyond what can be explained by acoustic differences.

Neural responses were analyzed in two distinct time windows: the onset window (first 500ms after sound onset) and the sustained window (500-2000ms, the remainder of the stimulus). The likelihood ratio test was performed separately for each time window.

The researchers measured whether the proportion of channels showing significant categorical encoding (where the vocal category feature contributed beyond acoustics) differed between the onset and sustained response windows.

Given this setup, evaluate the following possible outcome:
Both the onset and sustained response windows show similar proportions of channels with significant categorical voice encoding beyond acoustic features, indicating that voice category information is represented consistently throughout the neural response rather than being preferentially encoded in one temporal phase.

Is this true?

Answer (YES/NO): NO